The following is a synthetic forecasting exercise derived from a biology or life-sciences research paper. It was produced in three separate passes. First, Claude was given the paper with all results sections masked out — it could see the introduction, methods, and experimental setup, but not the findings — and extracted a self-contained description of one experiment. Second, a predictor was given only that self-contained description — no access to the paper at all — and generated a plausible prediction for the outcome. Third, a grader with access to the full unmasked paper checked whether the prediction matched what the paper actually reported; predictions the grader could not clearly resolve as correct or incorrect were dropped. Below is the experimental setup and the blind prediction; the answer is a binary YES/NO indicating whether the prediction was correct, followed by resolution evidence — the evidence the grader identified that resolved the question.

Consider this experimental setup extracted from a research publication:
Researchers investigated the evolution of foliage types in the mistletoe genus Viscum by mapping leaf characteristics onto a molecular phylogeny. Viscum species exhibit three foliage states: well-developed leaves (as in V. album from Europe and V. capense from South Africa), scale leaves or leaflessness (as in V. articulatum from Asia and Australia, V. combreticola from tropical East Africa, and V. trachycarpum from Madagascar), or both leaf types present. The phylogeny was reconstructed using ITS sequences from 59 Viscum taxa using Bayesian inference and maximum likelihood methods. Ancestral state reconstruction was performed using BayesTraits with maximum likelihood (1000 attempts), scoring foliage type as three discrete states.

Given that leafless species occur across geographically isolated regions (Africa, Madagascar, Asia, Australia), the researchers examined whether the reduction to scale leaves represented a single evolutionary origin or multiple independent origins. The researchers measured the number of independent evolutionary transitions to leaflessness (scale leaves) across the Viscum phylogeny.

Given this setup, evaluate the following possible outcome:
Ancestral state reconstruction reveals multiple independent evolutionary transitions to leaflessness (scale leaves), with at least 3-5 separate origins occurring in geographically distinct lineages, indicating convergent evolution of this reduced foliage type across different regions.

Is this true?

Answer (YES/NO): YES